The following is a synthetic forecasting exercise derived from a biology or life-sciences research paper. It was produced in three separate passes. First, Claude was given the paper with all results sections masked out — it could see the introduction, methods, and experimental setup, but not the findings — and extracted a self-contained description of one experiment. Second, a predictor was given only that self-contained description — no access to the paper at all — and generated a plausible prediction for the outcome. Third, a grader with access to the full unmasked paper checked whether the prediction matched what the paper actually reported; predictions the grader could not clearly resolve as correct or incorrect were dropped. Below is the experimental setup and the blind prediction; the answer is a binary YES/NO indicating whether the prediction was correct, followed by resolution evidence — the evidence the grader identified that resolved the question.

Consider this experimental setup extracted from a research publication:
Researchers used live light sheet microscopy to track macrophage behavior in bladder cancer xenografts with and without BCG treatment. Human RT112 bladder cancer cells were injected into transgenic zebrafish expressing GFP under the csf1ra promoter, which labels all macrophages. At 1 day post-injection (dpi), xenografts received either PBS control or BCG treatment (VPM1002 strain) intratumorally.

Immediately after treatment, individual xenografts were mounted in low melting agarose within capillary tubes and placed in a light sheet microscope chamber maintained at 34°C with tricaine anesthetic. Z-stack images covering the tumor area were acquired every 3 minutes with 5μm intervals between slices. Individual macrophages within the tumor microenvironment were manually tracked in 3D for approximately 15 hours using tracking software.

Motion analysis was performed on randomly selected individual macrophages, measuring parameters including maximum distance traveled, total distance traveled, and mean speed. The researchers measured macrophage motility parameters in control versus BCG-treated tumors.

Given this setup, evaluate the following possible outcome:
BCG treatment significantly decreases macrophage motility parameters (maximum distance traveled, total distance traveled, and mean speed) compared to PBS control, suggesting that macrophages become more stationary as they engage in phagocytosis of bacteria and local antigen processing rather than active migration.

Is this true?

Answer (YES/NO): NO